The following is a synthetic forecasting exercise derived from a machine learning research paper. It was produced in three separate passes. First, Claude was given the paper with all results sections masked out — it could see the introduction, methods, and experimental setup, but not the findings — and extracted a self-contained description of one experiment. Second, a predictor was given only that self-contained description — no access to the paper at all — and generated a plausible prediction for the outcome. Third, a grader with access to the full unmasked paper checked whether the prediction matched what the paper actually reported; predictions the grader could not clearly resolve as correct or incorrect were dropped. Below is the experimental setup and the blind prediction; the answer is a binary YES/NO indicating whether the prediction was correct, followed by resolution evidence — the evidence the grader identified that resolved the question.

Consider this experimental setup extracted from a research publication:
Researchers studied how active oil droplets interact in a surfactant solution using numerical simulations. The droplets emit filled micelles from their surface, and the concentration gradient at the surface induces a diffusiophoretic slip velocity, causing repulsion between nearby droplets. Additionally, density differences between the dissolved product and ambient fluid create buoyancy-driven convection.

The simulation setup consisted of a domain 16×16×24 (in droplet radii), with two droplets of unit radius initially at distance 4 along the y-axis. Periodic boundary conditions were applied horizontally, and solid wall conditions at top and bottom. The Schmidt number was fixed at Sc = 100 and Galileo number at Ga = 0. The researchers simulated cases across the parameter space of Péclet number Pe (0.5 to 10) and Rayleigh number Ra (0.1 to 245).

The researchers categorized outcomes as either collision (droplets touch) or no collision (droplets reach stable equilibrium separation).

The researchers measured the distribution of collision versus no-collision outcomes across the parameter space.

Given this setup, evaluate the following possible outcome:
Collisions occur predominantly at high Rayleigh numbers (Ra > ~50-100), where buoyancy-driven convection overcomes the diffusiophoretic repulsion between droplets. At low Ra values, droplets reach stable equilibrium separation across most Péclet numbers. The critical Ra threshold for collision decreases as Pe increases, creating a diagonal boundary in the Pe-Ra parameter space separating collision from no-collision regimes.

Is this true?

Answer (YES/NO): NO